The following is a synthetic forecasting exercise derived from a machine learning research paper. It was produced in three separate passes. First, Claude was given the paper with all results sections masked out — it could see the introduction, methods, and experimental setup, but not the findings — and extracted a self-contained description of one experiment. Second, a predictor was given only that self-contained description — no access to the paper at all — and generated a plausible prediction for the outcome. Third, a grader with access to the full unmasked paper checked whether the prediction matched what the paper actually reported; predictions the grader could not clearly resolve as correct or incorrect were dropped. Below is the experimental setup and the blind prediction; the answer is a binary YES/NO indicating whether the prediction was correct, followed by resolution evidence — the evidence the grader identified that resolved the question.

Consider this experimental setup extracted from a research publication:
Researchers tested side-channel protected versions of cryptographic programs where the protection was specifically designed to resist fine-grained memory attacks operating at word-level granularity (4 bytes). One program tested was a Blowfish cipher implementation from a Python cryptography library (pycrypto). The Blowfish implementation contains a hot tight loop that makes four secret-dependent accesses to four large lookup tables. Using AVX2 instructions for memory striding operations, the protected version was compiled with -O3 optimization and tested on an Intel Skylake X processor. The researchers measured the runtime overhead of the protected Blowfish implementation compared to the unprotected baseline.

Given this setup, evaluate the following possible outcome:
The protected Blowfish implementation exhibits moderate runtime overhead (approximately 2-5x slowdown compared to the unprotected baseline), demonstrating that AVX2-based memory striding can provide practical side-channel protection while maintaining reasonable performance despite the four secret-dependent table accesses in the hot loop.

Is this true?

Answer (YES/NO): NO